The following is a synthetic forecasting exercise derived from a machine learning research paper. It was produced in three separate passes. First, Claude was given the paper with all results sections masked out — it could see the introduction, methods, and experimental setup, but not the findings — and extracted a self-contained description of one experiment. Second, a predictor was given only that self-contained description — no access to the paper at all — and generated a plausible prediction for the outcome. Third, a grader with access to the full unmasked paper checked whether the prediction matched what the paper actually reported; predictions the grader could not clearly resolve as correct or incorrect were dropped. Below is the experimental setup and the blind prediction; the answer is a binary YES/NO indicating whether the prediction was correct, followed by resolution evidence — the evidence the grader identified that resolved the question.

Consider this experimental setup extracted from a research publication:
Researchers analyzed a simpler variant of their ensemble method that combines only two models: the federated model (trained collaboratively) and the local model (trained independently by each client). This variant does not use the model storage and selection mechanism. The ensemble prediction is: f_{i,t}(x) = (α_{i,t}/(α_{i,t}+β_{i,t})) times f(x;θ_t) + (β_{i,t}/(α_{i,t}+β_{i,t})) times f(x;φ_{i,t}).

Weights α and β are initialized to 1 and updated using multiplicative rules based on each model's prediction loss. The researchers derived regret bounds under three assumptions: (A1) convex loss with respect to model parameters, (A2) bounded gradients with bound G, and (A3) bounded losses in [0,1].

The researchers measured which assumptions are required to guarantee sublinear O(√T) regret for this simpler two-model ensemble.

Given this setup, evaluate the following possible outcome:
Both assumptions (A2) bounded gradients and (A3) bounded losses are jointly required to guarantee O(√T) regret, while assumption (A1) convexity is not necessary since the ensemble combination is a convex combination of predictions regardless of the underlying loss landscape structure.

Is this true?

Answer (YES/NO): NO